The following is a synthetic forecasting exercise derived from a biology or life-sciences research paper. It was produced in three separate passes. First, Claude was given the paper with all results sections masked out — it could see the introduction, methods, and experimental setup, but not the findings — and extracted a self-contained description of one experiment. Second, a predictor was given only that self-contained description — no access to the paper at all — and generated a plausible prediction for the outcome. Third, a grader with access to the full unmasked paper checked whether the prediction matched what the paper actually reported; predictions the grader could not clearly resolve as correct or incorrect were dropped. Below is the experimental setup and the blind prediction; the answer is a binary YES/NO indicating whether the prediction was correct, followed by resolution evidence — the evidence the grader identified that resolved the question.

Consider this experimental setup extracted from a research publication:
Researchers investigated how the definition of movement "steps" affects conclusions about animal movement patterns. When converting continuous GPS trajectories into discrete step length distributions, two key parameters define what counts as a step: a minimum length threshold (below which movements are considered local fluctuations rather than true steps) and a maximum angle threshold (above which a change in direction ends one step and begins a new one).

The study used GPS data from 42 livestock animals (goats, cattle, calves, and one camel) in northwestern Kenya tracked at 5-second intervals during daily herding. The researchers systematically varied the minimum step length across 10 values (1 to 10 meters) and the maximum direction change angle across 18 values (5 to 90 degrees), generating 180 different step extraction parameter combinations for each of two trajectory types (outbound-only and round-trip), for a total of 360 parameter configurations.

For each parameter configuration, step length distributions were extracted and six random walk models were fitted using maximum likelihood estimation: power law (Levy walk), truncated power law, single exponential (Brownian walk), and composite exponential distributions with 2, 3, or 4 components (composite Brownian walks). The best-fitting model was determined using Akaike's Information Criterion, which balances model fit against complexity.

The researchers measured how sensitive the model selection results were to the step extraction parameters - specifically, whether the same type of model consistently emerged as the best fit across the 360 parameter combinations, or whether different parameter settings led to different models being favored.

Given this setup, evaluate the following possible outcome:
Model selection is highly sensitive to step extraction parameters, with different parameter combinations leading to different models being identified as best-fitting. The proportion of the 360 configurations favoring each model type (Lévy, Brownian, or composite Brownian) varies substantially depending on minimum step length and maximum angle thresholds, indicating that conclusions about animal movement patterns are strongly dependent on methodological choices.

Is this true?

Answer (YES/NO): NO